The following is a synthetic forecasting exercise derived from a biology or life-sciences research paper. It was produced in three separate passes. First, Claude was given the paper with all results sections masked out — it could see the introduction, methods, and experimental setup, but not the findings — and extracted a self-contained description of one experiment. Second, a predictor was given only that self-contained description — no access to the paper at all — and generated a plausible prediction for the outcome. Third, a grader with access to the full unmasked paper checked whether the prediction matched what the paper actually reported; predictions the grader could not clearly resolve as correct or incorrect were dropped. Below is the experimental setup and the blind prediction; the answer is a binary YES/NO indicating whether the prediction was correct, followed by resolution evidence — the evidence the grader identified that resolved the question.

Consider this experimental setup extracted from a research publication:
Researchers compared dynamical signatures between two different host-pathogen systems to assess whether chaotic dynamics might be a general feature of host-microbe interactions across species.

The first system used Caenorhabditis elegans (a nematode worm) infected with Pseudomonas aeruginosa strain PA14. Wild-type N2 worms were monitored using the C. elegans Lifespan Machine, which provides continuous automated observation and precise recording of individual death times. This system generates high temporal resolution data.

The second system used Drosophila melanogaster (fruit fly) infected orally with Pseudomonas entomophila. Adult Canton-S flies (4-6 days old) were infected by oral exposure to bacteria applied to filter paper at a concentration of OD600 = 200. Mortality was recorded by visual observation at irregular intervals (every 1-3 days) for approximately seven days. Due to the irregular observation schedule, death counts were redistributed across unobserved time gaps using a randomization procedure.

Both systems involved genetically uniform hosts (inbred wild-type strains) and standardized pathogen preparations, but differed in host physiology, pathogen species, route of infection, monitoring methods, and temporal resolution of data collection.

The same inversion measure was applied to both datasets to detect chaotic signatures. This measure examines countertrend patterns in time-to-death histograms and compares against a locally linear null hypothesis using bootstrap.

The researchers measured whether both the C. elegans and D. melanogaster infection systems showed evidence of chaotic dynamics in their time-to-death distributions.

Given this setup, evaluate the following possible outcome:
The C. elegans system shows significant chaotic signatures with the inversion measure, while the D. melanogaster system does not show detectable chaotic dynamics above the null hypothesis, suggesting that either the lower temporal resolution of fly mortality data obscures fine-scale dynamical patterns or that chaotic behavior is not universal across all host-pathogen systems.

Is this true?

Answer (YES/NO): NO